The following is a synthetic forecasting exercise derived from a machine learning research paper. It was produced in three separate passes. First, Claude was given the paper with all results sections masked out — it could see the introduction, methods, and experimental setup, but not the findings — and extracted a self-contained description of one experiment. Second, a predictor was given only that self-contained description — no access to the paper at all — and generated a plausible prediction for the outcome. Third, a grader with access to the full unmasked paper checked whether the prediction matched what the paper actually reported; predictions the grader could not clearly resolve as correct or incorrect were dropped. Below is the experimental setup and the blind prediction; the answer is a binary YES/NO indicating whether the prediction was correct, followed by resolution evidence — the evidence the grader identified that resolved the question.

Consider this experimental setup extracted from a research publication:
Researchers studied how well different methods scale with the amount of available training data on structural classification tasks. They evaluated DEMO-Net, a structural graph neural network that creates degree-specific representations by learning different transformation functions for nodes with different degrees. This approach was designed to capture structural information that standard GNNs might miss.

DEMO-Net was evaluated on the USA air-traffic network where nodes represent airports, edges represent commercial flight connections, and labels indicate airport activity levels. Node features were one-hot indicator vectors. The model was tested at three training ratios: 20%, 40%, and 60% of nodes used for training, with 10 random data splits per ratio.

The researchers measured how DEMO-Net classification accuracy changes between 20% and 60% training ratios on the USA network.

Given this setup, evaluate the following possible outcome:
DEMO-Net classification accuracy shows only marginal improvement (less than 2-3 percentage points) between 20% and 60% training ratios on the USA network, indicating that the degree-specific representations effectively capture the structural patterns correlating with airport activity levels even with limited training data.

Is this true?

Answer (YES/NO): NO